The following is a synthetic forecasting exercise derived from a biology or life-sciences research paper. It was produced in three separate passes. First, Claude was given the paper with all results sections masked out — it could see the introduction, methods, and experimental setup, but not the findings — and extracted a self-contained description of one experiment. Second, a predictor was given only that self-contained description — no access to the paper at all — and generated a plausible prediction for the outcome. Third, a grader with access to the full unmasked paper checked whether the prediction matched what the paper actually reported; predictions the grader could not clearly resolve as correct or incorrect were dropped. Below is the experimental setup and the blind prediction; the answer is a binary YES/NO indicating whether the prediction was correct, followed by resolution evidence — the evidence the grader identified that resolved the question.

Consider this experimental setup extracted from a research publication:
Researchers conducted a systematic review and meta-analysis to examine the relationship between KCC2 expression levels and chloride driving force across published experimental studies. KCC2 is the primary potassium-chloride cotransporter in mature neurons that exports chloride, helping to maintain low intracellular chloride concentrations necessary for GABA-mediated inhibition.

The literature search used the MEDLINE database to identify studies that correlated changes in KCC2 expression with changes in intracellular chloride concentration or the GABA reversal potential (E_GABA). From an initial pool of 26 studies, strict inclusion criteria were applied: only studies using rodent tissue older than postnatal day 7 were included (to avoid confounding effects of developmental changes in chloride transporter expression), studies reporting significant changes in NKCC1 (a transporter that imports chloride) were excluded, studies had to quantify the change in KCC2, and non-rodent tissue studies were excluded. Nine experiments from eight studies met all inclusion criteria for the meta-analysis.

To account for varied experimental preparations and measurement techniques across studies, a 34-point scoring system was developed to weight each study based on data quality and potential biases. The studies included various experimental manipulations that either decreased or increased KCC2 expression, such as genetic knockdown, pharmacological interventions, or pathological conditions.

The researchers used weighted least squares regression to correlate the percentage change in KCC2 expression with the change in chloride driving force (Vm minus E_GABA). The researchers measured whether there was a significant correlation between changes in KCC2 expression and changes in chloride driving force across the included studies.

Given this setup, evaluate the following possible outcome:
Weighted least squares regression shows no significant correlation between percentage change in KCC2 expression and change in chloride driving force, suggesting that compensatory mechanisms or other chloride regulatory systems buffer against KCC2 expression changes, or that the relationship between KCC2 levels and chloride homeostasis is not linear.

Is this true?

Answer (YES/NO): NO